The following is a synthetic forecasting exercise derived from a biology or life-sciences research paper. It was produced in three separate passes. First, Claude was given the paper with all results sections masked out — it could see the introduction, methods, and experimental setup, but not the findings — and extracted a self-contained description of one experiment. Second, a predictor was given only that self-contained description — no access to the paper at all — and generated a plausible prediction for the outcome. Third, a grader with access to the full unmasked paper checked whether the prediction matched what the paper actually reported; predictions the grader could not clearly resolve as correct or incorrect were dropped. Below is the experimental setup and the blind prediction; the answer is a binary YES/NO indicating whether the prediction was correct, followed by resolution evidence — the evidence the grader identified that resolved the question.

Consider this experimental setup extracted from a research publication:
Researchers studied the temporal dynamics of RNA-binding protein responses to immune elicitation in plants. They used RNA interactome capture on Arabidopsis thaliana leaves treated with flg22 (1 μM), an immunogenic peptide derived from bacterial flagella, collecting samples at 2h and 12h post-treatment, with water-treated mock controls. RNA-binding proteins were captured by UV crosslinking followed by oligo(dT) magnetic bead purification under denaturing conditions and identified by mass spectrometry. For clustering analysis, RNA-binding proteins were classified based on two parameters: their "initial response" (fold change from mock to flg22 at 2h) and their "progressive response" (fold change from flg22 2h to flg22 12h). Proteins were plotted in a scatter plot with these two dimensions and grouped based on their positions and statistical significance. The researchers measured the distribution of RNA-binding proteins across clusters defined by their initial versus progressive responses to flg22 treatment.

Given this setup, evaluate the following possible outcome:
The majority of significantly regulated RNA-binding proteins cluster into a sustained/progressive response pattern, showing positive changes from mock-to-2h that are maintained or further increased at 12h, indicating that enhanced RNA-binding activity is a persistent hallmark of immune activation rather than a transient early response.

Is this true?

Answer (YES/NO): NO